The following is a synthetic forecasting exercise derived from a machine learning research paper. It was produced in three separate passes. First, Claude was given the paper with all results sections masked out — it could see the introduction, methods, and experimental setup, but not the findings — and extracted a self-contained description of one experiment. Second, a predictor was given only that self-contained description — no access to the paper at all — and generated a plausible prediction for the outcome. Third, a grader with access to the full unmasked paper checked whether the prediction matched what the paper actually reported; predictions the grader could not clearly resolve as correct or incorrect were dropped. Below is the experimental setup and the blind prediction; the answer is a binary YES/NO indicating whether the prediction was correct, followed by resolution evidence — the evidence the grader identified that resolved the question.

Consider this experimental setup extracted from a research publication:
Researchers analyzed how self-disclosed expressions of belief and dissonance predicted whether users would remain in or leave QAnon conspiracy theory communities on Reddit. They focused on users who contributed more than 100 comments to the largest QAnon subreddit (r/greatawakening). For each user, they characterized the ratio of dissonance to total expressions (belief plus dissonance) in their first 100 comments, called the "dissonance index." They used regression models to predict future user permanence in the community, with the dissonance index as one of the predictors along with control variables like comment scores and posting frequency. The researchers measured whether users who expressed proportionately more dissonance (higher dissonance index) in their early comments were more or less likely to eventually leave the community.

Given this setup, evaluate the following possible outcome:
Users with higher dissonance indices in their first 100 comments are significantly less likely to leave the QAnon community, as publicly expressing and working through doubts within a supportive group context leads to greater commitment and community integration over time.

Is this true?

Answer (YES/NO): NO